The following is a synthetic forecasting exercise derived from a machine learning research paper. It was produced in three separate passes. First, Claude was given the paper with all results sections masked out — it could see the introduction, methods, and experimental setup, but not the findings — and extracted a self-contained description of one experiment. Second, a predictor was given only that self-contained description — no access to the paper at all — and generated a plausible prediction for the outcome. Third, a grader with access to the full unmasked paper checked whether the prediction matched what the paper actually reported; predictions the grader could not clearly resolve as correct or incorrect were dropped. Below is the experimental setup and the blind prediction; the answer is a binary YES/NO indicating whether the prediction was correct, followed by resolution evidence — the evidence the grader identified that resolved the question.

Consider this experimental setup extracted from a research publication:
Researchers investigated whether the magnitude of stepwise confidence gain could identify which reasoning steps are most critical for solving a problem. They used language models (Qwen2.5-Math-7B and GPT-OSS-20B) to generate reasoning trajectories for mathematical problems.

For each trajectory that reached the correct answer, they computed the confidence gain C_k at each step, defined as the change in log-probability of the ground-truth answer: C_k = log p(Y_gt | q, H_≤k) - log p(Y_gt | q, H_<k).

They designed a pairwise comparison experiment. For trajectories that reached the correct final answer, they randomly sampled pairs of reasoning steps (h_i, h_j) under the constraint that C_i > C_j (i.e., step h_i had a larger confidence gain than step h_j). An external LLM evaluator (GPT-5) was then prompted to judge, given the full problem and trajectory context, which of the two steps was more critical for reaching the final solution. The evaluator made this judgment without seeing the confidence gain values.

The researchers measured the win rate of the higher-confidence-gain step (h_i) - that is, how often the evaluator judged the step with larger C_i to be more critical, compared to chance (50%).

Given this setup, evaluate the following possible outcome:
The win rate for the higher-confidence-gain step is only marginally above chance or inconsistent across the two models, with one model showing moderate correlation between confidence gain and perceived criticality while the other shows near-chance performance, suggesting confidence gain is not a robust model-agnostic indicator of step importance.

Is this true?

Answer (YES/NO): NO